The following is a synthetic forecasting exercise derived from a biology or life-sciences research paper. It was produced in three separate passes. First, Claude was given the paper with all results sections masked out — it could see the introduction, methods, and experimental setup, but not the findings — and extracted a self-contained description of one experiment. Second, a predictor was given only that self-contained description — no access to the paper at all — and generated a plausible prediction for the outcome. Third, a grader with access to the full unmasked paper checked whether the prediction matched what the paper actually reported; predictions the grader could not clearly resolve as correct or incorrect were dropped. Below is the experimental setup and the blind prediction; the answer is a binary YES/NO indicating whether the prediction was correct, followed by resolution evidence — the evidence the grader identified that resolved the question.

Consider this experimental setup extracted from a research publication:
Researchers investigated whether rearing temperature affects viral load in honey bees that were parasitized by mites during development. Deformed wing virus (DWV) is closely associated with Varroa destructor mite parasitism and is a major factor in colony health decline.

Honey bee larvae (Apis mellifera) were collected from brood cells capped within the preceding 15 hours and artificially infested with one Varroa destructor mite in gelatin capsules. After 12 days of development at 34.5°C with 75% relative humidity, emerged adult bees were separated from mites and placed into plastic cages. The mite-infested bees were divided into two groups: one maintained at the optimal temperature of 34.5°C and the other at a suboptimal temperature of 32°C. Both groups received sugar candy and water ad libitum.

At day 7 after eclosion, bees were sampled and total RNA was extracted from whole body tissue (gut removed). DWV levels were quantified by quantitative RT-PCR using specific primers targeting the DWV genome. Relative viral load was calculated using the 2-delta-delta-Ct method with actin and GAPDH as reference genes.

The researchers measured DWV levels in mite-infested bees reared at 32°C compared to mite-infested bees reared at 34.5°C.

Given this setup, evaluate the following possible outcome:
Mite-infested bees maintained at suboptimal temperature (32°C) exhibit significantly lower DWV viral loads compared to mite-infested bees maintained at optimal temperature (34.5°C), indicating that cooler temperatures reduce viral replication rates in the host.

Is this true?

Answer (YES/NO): NO